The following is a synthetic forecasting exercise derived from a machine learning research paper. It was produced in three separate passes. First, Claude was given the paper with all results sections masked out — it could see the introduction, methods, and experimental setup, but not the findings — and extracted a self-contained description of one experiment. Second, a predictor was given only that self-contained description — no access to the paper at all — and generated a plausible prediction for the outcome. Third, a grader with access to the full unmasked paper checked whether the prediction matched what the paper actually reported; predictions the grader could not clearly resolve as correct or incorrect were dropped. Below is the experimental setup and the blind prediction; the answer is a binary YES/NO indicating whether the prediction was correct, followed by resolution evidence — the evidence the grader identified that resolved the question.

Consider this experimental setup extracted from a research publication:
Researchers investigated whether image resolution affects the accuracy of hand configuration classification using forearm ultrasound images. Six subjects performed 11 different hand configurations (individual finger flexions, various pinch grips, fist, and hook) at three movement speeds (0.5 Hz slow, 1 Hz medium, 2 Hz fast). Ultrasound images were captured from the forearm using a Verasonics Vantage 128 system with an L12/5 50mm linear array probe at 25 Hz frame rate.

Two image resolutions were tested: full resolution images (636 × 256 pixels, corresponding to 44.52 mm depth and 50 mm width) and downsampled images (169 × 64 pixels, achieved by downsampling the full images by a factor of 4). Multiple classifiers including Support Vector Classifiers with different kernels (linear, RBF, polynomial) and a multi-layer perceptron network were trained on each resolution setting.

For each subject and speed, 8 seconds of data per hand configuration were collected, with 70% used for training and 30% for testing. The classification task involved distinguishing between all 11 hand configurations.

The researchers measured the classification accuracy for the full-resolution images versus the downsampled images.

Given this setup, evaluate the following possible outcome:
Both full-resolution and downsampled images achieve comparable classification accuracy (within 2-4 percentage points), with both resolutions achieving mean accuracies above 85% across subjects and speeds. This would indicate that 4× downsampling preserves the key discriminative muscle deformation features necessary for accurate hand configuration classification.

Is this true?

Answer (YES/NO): NO